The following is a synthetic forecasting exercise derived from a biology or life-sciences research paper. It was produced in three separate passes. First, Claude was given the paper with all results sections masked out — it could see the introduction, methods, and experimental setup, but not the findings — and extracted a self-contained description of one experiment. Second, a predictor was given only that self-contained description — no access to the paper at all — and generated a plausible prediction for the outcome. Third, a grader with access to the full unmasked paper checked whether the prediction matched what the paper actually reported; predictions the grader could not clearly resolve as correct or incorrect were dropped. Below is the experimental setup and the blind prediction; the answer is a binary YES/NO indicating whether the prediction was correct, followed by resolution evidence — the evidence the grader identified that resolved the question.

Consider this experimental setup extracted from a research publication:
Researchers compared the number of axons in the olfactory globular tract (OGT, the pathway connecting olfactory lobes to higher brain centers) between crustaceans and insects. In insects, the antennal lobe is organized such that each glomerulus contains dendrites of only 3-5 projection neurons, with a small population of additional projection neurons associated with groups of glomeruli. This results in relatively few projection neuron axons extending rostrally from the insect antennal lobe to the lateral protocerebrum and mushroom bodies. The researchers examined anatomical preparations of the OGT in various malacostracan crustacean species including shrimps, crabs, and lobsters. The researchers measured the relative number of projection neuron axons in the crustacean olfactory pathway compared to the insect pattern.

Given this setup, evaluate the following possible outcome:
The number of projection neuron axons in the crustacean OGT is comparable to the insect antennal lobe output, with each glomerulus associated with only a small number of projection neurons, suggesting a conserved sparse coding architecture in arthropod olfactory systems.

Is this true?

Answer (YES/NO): NO